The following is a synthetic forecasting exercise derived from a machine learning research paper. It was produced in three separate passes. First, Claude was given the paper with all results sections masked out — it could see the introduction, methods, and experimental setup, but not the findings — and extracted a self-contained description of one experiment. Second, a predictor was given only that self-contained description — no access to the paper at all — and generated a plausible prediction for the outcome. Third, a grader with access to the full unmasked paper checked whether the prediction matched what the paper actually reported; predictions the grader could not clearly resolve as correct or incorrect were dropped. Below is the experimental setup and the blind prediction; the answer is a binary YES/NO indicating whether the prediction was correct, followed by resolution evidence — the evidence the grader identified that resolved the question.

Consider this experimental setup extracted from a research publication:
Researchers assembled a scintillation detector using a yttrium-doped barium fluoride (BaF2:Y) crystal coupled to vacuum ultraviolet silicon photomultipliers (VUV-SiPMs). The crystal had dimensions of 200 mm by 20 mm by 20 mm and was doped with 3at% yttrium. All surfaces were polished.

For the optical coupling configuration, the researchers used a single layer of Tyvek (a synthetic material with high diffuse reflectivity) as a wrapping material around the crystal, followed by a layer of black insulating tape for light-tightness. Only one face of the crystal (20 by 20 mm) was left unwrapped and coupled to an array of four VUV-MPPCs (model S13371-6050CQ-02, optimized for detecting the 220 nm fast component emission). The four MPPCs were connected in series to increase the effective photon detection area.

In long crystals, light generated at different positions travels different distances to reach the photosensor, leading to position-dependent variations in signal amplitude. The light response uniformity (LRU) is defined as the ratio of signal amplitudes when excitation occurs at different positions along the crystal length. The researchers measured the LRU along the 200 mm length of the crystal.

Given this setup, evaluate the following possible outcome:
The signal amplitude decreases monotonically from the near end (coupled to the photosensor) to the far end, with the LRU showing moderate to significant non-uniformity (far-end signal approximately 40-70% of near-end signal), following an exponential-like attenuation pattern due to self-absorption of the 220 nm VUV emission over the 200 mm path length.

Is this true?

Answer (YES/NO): NO